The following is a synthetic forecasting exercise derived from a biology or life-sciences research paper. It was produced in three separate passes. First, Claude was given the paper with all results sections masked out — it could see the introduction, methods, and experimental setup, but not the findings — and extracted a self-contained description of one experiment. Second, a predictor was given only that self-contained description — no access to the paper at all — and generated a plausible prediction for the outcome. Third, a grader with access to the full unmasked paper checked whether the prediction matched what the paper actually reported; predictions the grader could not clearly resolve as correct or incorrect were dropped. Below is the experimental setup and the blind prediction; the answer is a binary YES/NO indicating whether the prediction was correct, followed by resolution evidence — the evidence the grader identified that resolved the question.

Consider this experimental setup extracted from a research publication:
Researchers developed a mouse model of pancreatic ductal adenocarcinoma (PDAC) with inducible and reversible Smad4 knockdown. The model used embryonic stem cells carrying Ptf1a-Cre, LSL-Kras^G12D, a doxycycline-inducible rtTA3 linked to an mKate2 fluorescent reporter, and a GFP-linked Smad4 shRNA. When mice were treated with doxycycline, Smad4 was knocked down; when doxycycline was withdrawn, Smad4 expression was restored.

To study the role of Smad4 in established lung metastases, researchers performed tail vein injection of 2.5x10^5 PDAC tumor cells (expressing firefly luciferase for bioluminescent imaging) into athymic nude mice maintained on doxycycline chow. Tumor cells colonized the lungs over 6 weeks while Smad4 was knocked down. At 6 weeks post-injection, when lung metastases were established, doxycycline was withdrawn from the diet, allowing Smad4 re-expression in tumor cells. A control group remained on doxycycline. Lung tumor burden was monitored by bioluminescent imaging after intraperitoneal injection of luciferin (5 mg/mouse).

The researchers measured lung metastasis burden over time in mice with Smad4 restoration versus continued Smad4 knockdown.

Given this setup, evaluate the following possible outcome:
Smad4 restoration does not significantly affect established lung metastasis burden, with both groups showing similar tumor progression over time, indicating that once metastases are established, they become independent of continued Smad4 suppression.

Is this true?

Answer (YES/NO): NO